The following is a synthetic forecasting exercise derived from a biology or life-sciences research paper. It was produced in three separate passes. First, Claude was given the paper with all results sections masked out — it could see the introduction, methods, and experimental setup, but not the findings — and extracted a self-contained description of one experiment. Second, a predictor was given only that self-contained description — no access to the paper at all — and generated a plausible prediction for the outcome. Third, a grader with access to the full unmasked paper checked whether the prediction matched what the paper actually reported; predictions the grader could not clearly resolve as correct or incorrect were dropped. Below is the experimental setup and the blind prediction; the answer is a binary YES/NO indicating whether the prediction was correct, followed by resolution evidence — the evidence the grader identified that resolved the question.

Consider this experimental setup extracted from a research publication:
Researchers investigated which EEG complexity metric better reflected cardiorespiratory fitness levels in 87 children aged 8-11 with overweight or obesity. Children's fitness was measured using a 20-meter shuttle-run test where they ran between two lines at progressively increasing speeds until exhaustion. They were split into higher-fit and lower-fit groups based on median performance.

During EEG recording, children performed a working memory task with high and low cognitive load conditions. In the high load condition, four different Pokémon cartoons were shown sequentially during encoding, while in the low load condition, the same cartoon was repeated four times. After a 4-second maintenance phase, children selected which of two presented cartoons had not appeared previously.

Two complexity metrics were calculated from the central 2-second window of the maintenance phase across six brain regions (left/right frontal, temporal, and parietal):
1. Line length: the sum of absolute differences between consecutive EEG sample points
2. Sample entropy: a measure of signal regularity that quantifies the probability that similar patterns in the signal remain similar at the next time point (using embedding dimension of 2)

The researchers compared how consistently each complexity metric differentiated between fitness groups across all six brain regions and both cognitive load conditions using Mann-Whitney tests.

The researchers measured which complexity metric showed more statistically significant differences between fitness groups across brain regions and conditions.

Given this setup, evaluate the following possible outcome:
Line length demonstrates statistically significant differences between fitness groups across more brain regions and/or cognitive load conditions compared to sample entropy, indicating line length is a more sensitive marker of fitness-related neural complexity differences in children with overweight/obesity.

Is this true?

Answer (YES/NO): YES